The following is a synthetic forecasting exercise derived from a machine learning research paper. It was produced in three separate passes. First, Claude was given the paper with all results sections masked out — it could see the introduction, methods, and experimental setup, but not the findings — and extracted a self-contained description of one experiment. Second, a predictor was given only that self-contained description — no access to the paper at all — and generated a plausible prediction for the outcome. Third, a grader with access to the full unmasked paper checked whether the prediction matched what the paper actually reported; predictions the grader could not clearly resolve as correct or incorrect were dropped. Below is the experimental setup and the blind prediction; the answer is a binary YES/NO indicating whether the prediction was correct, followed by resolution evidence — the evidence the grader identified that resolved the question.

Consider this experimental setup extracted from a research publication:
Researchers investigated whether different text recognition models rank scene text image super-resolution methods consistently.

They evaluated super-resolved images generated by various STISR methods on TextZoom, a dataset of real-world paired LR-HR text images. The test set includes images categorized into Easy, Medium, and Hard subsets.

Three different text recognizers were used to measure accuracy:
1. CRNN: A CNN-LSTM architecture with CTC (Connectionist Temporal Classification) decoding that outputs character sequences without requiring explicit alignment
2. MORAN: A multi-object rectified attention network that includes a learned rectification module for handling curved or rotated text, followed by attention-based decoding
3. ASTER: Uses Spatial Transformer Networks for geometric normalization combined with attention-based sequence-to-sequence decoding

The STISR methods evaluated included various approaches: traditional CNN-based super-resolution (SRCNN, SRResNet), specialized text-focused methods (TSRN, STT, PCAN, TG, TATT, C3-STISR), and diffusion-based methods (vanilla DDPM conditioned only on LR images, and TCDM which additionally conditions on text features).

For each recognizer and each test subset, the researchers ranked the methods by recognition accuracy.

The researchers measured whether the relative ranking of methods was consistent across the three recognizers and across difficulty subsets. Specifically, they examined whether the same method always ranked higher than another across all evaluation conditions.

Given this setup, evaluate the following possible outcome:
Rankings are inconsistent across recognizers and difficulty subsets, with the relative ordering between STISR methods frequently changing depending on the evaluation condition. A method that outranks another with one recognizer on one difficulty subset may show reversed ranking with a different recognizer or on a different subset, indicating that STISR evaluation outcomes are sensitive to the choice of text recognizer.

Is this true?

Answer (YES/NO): NO